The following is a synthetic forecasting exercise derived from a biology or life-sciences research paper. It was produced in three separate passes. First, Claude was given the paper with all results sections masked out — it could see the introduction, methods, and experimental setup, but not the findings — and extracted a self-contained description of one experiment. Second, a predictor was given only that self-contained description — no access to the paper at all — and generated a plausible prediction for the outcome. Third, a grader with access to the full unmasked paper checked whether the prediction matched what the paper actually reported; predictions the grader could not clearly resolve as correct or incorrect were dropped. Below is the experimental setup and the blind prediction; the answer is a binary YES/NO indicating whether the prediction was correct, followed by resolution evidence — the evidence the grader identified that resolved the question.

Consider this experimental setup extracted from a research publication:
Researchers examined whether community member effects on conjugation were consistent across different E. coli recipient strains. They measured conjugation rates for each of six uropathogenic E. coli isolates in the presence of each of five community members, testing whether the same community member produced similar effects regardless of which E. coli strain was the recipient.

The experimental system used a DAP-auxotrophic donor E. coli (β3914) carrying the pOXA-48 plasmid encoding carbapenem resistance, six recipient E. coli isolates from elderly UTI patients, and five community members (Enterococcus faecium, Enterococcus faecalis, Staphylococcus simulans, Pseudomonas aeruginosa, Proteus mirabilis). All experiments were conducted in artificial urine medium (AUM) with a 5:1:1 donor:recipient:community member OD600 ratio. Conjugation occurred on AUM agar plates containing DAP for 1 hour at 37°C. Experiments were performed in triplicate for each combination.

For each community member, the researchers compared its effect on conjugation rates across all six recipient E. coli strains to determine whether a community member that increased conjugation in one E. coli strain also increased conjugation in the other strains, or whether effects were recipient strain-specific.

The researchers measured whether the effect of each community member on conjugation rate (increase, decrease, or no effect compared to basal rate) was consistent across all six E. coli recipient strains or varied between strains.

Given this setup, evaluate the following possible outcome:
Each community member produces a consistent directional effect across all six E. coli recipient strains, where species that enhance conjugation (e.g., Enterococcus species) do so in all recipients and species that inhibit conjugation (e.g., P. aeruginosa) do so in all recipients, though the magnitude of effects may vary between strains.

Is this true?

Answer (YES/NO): NO